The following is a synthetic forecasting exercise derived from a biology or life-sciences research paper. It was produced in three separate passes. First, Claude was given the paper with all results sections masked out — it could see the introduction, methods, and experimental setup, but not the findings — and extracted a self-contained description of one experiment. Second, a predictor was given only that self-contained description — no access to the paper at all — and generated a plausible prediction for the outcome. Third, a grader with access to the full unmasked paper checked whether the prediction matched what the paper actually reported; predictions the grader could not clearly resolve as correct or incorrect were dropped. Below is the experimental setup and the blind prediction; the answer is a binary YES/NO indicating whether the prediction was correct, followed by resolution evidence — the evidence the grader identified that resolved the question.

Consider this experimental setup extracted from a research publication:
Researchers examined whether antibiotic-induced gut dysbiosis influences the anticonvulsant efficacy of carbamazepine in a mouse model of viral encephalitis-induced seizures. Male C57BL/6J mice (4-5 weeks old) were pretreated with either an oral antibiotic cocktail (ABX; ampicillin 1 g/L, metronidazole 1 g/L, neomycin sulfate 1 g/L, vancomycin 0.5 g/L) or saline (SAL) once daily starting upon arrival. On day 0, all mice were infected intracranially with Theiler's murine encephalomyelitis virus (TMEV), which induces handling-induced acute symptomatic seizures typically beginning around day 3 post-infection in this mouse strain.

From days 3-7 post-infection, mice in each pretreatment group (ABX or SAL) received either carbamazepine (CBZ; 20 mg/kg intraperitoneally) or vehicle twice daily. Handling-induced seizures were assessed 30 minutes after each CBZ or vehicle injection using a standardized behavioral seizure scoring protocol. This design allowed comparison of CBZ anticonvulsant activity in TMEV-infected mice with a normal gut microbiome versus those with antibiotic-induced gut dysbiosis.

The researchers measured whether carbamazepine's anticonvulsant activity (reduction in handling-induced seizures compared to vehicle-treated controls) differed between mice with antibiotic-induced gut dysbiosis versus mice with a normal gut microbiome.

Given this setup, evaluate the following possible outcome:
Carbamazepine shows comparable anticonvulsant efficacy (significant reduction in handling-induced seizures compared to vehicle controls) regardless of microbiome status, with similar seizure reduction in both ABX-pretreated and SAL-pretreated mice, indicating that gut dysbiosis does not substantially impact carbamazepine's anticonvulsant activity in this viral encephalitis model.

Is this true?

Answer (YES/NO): NO